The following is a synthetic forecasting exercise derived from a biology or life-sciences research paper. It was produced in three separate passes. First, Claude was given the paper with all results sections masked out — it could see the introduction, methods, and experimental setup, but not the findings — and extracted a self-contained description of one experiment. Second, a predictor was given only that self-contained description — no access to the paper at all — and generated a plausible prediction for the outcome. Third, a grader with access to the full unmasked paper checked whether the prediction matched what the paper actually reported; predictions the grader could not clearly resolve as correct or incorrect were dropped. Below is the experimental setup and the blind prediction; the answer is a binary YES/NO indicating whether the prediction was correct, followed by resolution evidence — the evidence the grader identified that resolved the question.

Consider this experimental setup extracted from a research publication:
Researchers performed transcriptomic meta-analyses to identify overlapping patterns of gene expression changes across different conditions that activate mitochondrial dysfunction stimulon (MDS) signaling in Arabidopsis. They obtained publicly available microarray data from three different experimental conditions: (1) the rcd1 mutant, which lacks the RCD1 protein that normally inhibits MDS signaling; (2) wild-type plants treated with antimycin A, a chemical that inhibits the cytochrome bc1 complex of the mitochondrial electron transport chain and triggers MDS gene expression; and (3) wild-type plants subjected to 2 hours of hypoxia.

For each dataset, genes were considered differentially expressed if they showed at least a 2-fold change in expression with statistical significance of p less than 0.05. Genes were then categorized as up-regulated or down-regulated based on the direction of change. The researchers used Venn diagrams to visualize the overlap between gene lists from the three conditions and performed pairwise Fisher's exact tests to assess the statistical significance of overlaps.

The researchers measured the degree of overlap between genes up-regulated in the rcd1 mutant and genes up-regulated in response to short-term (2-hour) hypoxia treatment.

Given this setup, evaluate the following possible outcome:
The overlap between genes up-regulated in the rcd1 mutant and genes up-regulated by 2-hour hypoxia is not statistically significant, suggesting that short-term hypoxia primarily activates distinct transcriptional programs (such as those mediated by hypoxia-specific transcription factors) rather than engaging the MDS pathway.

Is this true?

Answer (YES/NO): NO